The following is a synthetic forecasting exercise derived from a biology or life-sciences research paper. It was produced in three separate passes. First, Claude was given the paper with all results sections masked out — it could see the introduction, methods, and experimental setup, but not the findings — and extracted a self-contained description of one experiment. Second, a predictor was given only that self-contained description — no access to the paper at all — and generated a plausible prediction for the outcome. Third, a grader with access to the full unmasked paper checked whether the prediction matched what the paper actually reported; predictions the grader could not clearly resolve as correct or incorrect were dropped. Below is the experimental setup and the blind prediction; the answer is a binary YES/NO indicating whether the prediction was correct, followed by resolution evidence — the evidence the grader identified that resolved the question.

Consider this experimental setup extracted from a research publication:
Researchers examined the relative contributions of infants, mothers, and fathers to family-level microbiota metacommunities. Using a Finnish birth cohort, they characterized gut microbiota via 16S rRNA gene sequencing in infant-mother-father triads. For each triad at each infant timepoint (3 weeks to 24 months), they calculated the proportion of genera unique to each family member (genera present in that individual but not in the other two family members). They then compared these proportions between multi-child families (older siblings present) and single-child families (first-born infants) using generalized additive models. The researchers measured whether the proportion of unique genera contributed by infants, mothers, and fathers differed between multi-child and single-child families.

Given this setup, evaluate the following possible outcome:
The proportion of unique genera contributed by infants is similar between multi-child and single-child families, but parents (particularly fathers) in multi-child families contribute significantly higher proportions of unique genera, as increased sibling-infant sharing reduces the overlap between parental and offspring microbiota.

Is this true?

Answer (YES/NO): NO